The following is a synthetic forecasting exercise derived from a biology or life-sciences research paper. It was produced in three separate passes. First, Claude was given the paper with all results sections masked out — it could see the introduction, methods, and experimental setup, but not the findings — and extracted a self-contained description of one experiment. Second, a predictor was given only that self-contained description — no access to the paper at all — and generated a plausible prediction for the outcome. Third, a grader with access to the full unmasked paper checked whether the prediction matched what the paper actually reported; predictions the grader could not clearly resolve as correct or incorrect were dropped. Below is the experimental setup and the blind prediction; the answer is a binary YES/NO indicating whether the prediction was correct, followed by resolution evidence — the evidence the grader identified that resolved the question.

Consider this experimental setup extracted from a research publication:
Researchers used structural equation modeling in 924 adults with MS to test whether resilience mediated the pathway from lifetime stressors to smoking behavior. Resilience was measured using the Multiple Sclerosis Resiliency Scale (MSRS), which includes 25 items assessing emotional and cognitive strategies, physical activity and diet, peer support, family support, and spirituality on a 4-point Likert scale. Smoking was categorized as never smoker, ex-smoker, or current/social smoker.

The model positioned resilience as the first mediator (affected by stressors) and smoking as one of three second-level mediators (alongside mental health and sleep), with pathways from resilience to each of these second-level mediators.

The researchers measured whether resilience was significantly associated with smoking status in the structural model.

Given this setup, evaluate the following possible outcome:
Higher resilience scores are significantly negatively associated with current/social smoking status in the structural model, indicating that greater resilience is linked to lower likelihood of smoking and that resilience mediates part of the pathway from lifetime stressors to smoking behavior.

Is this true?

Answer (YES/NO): YES